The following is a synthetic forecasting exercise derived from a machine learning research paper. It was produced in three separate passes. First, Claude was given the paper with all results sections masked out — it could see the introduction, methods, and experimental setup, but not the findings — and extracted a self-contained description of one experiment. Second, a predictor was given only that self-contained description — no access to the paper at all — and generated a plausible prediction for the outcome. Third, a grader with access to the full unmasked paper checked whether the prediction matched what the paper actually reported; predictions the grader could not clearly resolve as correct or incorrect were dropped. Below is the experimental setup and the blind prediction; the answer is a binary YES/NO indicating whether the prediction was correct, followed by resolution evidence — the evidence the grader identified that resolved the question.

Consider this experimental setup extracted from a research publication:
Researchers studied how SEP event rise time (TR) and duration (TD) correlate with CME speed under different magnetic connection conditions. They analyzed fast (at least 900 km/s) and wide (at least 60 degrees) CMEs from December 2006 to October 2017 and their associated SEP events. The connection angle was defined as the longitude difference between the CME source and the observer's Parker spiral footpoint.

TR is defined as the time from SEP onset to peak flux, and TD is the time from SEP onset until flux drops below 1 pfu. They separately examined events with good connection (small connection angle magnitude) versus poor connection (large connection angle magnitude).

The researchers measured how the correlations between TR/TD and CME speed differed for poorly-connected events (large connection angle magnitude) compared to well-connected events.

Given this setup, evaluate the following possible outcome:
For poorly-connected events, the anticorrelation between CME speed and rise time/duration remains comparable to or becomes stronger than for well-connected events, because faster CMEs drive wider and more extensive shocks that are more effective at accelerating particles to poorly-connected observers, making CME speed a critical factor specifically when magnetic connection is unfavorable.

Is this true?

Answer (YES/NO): NO